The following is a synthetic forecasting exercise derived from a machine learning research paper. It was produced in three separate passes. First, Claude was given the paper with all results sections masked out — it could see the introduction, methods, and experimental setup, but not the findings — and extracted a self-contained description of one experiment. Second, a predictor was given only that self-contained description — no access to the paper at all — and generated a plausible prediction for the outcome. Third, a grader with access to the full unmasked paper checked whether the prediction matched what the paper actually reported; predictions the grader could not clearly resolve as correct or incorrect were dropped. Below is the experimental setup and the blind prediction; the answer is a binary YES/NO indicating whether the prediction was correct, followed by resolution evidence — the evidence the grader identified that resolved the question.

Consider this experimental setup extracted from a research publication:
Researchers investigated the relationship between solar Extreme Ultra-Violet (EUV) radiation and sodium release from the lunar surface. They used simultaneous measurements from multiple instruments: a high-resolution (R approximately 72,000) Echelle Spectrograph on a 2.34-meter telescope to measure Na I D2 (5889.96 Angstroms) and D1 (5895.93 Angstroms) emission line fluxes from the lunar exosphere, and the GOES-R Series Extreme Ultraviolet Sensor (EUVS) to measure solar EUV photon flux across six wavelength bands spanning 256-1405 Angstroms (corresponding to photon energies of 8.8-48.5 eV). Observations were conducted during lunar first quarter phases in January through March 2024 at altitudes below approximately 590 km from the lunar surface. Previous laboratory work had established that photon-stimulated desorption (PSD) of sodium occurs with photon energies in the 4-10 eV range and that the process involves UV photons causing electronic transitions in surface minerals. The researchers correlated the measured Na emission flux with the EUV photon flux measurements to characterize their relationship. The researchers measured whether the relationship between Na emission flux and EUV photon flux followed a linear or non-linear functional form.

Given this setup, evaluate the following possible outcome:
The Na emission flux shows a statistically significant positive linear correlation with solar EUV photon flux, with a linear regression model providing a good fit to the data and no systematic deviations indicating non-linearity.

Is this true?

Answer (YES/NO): NO